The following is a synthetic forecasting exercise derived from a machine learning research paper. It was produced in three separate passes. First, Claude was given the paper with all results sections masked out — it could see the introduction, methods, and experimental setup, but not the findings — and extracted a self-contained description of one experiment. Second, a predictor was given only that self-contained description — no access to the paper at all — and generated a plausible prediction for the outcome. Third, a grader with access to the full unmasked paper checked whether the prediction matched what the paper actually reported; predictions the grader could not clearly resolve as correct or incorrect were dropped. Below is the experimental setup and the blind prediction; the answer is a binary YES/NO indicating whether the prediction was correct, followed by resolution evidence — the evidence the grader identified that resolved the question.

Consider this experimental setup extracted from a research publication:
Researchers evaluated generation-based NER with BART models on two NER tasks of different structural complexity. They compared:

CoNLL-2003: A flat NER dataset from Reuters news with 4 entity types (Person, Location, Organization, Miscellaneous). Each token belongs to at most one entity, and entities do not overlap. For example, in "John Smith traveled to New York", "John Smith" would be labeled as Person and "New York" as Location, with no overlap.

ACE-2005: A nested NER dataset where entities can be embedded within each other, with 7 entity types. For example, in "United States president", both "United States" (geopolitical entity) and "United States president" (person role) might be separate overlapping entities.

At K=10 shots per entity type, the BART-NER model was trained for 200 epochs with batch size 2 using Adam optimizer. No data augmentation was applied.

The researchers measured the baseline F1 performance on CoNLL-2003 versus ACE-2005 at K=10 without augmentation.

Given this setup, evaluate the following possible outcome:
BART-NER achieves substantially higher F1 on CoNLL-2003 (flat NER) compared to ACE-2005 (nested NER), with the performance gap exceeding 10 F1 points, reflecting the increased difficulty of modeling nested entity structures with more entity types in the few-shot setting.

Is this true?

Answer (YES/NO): NO